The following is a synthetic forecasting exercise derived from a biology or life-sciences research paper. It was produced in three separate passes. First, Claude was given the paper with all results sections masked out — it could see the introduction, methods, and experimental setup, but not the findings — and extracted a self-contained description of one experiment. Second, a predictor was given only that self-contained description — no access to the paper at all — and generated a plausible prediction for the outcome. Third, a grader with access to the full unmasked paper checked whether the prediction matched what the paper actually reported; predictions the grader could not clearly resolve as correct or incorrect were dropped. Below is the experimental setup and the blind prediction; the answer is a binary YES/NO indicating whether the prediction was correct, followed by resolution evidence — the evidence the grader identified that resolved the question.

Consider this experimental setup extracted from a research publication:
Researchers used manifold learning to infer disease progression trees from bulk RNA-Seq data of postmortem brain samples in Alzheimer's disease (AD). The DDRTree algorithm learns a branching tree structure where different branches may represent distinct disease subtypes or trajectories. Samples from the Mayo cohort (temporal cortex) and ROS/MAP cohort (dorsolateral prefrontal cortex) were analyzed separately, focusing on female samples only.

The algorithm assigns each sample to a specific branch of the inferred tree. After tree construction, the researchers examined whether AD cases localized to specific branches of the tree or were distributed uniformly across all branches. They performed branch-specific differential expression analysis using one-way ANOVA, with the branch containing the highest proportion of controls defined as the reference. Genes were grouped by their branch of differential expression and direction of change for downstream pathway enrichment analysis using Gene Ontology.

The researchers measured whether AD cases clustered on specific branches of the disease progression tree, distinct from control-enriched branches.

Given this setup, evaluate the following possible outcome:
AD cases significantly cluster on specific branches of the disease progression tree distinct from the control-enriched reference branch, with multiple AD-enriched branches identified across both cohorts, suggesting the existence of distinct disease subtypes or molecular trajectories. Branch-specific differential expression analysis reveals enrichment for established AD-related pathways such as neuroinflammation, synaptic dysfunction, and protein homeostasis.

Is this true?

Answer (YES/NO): NO